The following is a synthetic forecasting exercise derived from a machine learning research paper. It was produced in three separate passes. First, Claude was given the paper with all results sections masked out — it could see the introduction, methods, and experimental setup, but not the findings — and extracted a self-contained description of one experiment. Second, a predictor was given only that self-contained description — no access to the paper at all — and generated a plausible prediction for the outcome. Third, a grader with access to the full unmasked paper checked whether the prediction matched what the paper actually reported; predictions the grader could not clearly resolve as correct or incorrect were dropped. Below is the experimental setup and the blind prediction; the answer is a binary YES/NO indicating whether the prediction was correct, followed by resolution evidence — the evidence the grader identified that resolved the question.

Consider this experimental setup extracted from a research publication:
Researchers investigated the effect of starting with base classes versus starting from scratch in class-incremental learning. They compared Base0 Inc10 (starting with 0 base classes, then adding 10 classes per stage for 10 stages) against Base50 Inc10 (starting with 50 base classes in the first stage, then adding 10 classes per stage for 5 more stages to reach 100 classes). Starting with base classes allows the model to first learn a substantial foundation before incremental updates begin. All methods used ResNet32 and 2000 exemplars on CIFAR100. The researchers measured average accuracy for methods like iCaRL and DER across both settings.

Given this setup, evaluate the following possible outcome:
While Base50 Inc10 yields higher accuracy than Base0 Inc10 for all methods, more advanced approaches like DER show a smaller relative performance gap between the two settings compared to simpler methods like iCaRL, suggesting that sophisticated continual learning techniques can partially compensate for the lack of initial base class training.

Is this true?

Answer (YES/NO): NO